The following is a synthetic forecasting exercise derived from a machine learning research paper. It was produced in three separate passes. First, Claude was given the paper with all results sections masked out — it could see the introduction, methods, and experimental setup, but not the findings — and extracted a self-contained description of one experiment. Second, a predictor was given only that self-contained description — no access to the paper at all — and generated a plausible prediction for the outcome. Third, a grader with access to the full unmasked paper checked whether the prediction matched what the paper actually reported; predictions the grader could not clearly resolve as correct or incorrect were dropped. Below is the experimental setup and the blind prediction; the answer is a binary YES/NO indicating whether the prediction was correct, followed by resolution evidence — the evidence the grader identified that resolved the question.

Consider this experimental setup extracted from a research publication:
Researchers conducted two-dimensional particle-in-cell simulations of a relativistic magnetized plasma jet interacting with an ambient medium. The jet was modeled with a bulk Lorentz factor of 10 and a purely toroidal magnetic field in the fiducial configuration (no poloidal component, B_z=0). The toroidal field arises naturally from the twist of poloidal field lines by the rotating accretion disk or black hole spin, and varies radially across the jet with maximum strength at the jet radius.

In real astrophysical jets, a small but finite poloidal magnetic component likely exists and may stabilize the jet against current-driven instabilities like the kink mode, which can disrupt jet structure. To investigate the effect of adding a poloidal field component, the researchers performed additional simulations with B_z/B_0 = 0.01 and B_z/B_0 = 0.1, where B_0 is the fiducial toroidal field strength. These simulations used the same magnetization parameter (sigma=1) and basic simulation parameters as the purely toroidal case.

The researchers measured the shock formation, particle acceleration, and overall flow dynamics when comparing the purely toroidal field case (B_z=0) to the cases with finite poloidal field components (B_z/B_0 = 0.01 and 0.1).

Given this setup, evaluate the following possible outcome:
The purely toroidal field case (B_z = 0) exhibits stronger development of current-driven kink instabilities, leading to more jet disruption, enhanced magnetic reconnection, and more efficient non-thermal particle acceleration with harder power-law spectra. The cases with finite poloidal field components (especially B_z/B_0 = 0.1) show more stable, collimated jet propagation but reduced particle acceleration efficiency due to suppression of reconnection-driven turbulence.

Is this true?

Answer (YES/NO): NO